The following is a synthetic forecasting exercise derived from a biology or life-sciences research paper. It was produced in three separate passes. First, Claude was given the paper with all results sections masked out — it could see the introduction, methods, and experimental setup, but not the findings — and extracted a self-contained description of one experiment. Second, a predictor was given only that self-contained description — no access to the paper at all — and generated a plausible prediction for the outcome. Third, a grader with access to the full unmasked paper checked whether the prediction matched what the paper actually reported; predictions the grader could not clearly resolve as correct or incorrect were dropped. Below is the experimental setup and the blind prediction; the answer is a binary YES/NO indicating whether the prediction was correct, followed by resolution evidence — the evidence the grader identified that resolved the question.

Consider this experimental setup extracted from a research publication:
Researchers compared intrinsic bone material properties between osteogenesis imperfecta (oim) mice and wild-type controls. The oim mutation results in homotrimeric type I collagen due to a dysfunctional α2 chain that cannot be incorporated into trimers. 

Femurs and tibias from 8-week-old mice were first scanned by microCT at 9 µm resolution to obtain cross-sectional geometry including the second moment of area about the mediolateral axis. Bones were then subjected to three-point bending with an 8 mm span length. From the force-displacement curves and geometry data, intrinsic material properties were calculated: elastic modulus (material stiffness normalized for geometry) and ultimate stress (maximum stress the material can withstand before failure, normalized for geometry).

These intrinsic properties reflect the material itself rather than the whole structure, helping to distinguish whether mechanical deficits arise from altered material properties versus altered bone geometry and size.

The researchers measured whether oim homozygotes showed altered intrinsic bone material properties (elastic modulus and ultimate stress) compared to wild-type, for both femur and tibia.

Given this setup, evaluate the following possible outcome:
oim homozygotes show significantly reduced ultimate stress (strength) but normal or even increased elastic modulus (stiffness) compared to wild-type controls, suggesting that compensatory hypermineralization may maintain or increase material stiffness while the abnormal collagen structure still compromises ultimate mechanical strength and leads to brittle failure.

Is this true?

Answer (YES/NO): NO